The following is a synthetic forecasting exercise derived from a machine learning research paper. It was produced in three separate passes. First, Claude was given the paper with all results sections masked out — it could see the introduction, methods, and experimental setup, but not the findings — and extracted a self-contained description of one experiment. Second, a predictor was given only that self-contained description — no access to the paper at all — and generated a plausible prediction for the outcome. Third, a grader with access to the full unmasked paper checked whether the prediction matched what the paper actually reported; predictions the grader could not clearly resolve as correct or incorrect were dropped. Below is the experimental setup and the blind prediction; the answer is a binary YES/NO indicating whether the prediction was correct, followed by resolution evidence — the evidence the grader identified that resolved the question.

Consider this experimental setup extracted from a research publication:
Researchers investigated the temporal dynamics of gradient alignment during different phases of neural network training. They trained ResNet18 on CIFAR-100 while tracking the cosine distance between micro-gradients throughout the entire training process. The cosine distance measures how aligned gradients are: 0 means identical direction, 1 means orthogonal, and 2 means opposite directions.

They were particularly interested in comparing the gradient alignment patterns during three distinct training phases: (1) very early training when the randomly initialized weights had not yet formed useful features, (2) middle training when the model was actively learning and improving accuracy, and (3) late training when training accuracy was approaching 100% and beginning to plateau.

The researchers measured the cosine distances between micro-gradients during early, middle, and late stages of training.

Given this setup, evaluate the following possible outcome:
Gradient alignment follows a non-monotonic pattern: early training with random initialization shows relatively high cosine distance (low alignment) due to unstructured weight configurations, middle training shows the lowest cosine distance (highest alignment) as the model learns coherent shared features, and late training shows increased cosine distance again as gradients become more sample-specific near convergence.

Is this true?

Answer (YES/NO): YES